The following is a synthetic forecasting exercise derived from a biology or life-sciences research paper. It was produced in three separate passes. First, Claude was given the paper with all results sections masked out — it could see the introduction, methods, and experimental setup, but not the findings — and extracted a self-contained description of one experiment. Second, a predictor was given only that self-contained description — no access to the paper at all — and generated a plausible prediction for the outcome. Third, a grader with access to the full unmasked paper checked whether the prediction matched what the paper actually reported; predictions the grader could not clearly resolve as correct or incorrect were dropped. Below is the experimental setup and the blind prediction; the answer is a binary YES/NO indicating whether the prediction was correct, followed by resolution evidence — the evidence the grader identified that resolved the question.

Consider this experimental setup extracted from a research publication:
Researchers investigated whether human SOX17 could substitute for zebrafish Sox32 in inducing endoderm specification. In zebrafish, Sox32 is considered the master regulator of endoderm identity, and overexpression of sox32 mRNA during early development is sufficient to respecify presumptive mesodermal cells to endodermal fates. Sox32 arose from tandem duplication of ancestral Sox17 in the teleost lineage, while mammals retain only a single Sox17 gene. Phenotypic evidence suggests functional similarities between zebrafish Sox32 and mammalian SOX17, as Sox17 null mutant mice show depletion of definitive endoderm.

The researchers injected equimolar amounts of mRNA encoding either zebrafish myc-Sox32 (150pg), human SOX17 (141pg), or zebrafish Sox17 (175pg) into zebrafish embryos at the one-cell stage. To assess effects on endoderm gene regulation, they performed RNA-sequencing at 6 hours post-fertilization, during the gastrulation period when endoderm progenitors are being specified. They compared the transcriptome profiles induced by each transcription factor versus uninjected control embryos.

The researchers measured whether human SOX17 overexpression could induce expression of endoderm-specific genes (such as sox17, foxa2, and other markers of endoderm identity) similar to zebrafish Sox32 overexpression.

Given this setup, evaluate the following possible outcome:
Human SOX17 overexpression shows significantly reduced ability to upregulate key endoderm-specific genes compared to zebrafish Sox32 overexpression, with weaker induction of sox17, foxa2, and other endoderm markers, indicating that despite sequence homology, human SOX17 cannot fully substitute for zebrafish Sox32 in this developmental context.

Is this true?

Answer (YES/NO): NO